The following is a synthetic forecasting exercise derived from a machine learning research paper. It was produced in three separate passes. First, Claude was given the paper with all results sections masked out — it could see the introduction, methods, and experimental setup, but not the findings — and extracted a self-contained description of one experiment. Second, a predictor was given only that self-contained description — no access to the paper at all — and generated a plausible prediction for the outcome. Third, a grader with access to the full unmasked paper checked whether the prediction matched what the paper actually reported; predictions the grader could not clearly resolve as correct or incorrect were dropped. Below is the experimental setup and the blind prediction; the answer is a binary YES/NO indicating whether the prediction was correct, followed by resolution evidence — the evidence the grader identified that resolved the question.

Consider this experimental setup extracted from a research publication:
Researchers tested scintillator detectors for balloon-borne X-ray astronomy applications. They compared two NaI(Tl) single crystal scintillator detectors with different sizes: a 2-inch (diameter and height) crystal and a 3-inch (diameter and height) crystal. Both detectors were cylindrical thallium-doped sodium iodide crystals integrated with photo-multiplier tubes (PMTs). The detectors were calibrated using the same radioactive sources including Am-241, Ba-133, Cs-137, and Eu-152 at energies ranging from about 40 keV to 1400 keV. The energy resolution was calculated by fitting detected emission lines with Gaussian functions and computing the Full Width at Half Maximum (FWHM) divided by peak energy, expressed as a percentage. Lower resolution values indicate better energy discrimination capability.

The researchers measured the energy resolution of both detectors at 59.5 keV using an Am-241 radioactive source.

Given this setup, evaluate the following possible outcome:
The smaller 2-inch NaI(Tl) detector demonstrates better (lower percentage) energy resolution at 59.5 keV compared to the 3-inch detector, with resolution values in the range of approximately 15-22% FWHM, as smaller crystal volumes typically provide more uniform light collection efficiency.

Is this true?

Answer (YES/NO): YES